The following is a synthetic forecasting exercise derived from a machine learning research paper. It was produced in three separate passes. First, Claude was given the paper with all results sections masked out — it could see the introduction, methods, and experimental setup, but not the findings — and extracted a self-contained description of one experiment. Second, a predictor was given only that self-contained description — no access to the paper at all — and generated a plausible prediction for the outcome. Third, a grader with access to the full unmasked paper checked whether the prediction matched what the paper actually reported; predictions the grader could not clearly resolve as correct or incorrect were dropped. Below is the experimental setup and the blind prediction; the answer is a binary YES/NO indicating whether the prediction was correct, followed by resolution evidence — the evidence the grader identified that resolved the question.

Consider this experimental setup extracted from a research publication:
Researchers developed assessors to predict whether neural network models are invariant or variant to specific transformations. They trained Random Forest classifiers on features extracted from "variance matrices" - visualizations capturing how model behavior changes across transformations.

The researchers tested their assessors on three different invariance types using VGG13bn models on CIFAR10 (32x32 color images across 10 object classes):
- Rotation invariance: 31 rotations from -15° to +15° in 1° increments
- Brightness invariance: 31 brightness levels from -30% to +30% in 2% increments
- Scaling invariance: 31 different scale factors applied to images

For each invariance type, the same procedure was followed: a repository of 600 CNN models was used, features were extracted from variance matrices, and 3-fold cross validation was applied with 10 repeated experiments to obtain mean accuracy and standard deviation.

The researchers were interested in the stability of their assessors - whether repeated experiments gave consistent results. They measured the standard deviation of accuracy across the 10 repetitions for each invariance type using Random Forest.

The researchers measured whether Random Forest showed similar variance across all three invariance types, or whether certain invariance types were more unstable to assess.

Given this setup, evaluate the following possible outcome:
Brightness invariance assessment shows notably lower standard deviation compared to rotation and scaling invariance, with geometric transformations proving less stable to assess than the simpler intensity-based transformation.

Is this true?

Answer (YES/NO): NO